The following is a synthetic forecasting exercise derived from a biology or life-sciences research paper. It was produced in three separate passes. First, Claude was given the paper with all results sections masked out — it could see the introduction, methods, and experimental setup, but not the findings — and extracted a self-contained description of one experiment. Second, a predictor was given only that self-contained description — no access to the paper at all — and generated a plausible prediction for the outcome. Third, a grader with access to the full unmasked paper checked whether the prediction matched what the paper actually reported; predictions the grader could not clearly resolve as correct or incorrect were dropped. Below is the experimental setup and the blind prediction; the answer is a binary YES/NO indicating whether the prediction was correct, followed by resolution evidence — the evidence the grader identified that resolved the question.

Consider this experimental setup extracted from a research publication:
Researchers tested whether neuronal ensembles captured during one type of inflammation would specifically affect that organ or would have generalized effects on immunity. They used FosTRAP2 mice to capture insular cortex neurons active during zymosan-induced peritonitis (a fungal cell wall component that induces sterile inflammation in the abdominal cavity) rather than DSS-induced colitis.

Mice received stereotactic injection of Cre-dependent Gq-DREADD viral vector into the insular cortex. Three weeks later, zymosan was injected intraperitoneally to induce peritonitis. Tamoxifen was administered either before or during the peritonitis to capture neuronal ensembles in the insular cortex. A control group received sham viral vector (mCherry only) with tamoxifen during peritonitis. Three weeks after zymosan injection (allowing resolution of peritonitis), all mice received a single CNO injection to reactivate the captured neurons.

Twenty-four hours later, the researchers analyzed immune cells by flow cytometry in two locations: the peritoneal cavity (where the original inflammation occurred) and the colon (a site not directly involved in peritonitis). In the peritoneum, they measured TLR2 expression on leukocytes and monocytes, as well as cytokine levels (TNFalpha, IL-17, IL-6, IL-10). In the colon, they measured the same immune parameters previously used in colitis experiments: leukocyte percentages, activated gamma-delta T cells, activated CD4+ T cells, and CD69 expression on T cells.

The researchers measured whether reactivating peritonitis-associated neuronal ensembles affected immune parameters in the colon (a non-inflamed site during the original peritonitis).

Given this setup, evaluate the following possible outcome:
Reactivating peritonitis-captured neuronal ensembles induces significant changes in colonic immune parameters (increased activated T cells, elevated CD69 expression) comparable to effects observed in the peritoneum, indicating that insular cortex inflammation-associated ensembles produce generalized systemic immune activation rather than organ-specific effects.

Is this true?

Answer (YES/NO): NO